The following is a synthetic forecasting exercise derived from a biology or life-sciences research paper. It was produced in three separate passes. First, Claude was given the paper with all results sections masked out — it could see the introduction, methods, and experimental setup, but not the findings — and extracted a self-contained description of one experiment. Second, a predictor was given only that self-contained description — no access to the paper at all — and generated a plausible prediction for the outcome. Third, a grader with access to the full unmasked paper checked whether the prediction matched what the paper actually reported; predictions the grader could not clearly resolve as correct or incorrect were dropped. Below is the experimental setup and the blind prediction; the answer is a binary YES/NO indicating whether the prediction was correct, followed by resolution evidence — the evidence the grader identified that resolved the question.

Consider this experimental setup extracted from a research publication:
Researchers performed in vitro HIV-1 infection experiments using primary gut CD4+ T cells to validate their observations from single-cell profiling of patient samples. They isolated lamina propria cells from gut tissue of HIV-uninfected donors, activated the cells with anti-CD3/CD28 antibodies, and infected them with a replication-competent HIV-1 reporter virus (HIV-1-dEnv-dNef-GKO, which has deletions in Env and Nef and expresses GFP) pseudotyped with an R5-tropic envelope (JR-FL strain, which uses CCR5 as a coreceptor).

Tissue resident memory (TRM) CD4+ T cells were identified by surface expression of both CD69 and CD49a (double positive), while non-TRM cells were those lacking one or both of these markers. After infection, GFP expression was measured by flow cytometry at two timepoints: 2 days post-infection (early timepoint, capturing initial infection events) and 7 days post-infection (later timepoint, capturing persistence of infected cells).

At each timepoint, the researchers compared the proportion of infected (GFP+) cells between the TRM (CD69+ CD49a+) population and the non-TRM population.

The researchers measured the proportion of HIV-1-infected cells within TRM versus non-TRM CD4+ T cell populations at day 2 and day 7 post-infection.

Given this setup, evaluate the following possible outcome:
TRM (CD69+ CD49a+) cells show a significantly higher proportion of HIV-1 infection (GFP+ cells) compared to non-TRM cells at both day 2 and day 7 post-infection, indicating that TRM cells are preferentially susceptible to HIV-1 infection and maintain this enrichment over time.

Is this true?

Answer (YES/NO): YES